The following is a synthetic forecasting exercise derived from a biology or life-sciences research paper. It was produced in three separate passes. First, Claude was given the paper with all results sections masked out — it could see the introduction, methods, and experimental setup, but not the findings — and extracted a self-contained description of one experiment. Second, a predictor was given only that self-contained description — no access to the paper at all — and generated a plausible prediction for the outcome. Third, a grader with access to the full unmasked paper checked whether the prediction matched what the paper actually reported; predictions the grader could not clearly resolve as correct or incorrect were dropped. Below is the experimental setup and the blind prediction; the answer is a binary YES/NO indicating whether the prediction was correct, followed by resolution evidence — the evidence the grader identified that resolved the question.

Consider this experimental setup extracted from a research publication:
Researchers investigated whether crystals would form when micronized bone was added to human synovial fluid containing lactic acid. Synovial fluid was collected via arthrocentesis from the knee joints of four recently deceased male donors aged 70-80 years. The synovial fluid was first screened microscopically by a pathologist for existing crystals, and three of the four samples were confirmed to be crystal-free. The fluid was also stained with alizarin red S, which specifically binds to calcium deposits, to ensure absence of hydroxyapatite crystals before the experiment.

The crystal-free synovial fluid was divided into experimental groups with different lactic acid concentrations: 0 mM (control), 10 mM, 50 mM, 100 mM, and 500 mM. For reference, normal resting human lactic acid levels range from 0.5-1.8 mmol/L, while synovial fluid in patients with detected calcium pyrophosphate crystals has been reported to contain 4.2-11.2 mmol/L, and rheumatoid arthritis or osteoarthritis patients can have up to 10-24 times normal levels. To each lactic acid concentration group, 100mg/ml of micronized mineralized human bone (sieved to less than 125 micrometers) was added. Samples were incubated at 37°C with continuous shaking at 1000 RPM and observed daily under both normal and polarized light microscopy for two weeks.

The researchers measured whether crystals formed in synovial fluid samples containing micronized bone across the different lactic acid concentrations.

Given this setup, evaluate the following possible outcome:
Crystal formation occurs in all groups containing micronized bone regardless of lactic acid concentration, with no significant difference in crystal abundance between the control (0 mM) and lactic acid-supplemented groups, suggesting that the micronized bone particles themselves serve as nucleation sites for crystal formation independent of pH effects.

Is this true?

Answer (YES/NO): NO